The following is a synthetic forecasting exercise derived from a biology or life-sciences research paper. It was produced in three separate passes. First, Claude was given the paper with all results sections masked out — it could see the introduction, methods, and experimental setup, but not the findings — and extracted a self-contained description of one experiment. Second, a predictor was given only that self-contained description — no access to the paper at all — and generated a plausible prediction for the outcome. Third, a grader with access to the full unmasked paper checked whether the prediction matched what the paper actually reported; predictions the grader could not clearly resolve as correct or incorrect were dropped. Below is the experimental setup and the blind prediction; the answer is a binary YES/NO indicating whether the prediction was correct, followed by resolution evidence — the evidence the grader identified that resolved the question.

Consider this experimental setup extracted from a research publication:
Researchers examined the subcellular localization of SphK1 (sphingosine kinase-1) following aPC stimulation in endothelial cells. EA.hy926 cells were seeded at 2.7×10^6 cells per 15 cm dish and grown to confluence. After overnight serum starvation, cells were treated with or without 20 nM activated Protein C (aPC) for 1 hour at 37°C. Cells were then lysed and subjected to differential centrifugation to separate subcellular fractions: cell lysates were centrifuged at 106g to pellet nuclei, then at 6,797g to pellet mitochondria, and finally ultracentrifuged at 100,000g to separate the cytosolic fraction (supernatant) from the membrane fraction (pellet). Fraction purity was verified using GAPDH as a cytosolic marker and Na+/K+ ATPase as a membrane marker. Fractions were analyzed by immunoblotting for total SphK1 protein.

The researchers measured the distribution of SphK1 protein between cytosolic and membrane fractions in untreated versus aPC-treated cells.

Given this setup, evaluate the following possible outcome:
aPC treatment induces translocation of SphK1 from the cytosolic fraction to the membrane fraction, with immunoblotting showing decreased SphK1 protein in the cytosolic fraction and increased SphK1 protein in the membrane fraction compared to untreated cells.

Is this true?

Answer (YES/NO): YES